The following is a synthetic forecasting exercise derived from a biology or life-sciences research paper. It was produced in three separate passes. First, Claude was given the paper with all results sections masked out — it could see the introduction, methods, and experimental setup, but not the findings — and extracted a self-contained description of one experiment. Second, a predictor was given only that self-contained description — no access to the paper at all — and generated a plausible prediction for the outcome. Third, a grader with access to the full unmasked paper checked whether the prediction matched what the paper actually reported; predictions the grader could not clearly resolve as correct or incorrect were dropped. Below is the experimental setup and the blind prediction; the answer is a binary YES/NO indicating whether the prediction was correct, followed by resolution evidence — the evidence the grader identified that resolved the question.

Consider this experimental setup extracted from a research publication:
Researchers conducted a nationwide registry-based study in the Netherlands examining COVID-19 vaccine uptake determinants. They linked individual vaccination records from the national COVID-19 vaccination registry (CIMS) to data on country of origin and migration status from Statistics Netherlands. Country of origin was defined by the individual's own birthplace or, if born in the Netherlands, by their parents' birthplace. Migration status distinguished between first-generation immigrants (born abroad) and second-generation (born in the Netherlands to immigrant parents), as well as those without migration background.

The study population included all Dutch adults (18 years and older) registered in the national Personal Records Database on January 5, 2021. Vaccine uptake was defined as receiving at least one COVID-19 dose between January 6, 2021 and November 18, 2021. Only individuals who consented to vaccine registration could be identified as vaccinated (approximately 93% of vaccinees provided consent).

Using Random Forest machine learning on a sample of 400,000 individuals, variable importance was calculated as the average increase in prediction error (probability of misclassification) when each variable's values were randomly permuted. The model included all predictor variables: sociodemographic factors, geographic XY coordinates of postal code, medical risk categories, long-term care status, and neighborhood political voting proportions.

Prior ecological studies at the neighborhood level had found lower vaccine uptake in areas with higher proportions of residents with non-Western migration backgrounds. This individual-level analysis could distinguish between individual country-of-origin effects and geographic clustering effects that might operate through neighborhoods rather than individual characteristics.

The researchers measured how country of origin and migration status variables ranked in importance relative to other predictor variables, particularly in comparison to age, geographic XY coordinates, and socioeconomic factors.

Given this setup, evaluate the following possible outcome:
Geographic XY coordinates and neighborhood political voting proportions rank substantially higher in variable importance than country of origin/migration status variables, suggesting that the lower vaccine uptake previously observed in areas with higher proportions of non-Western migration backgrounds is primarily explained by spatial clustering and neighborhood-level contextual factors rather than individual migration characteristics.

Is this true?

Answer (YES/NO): NO